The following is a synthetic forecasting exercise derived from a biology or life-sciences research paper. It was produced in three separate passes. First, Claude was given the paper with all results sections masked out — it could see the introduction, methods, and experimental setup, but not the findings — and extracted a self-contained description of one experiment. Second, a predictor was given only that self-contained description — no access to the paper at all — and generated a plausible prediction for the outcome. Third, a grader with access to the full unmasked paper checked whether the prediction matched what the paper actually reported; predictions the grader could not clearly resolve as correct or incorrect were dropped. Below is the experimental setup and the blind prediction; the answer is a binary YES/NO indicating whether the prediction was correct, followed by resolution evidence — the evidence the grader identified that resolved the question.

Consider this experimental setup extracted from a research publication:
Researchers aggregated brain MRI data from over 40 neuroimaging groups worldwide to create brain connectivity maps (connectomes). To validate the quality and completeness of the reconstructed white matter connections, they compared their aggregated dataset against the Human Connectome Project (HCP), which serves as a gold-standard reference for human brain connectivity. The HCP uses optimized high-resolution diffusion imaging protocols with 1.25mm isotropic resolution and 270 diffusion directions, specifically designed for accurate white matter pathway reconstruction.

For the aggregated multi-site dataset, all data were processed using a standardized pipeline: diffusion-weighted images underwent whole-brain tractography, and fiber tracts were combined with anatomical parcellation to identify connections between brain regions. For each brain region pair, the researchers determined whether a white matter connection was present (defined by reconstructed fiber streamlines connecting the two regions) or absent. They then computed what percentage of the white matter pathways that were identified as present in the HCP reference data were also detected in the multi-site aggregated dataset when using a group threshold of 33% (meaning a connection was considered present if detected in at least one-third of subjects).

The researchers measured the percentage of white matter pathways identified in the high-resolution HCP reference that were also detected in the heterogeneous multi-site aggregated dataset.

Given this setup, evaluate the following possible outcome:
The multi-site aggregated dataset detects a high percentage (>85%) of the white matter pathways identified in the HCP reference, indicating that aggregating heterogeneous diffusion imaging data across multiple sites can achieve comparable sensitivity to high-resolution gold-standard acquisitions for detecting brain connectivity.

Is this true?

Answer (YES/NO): NO